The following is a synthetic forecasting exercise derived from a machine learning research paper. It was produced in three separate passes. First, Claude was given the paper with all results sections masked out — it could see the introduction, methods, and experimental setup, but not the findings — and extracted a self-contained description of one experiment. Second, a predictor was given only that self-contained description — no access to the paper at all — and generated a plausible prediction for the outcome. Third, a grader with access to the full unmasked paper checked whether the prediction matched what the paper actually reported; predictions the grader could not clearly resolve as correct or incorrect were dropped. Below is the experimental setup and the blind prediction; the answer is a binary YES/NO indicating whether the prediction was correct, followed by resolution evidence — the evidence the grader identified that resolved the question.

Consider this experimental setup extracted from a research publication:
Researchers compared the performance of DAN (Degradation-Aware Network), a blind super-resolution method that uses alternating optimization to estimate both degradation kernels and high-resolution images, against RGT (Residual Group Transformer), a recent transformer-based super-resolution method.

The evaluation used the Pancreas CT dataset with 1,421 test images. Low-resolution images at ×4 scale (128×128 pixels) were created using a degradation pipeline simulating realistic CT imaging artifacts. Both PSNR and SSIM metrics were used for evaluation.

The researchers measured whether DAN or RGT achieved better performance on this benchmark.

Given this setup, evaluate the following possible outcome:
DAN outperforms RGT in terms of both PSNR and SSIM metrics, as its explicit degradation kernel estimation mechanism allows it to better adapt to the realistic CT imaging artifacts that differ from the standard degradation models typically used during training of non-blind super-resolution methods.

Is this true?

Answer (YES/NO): YES